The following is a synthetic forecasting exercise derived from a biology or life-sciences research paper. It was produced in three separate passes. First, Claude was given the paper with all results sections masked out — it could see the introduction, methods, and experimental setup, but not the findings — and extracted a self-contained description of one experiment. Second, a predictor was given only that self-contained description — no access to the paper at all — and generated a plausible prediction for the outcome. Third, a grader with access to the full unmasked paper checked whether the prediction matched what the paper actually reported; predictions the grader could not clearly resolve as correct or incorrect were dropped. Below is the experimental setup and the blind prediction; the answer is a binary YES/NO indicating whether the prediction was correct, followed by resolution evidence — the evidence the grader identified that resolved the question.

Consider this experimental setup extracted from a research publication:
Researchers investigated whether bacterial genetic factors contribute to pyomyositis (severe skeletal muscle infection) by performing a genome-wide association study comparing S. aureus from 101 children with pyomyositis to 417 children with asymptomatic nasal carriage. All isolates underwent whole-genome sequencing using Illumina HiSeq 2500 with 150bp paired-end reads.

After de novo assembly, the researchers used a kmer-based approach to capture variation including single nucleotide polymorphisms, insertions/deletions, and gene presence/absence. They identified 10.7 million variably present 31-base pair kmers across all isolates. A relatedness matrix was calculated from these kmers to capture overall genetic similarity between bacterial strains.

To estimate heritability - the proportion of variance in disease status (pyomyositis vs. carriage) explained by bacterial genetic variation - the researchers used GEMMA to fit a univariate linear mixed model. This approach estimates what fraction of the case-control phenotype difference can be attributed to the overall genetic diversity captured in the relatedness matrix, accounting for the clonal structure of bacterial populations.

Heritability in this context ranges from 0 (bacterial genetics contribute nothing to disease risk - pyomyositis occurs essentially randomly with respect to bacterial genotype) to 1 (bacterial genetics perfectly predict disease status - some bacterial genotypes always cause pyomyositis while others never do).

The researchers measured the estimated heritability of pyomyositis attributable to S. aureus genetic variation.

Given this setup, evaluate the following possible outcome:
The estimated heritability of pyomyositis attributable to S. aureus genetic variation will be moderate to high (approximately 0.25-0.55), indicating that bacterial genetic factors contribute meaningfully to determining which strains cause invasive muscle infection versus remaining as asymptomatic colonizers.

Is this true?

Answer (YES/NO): NO